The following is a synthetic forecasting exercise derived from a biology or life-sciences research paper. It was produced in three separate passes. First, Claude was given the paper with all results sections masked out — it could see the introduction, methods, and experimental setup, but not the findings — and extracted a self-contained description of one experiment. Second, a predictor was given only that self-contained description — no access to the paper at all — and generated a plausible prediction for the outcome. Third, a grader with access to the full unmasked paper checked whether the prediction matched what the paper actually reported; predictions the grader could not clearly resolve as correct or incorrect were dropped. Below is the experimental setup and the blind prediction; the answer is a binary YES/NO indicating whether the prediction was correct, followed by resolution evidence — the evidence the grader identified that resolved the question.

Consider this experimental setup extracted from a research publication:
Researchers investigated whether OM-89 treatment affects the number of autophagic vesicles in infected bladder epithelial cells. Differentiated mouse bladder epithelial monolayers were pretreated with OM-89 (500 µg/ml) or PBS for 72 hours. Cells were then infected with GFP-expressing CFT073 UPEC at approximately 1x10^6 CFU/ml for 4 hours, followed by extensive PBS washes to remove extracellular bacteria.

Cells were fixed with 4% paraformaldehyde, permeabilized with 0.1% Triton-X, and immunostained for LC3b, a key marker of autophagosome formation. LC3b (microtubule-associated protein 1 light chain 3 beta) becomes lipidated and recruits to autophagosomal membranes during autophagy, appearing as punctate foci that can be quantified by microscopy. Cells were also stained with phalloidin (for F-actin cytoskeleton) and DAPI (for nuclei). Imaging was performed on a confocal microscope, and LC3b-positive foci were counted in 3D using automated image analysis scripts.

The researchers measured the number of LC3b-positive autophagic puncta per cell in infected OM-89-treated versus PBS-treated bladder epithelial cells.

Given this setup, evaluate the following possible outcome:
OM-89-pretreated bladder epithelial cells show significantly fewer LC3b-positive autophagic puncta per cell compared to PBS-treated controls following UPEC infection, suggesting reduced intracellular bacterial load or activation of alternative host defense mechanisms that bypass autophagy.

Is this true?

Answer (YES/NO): NO